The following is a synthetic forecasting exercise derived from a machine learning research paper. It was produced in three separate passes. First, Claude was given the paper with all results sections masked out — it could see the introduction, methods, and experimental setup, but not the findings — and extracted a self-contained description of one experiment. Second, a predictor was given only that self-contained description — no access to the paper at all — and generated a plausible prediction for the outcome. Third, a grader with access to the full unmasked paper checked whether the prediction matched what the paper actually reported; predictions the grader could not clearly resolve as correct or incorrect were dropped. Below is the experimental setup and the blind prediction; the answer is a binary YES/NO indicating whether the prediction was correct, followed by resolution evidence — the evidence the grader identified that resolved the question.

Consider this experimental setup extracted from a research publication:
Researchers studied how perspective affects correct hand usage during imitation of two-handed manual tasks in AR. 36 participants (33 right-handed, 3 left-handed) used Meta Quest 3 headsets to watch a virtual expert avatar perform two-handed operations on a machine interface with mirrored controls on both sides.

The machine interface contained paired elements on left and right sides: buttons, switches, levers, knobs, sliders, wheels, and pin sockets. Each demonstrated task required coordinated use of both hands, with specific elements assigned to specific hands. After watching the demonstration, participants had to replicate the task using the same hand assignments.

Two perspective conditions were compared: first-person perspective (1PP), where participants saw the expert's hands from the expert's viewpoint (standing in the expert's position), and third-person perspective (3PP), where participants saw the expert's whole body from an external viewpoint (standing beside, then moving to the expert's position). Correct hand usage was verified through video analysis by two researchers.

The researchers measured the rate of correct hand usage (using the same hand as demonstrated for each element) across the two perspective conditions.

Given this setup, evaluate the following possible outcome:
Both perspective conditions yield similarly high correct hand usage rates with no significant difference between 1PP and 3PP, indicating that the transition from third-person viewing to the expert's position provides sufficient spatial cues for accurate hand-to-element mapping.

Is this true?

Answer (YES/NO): NO